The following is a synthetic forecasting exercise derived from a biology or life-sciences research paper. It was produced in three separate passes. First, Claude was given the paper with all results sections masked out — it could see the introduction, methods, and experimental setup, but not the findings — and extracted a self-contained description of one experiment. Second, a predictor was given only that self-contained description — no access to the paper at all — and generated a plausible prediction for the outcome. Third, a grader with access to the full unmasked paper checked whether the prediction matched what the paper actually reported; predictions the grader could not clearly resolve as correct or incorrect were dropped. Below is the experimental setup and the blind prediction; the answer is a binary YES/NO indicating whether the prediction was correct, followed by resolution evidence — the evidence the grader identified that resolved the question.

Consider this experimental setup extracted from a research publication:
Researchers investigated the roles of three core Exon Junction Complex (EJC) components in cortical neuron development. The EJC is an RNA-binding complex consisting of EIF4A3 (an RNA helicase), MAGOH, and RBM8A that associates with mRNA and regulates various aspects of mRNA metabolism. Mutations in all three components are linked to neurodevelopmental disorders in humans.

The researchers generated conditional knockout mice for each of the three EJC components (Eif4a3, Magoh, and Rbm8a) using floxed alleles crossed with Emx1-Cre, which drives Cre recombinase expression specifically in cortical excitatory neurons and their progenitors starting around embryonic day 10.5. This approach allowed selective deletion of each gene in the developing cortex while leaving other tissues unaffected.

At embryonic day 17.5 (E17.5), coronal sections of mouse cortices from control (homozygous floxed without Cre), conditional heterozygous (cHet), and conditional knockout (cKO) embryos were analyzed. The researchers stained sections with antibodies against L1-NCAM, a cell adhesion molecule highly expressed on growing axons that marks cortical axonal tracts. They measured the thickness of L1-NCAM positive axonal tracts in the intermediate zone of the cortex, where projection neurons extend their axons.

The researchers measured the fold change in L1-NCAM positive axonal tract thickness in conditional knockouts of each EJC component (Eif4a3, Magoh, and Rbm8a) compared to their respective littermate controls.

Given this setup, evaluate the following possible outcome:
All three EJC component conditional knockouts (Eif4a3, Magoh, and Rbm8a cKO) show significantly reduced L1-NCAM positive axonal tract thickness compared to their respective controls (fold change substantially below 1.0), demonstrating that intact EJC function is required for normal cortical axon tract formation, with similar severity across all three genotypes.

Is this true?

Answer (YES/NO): NO